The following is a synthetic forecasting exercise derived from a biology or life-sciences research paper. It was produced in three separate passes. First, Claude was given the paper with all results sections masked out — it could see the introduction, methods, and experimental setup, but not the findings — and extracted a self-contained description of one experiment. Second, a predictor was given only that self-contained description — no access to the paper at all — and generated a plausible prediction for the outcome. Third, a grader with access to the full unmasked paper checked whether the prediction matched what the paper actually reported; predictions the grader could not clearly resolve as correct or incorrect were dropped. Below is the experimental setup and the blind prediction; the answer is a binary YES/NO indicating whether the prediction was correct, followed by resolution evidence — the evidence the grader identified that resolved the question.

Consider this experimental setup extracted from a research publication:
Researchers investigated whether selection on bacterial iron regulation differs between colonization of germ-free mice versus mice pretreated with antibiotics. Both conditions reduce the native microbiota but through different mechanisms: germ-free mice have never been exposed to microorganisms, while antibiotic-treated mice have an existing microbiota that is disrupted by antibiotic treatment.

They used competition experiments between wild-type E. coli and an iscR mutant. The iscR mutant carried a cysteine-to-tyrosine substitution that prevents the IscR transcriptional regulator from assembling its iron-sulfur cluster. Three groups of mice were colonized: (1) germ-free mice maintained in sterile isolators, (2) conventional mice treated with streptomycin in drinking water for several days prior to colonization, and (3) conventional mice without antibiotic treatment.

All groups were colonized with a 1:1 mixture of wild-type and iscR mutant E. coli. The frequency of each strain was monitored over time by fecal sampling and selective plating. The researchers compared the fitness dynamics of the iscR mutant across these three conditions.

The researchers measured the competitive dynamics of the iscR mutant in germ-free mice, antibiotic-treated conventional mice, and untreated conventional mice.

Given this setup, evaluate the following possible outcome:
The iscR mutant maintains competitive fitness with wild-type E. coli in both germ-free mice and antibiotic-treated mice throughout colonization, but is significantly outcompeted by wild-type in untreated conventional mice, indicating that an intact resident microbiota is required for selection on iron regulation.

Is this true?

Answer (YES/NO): NO